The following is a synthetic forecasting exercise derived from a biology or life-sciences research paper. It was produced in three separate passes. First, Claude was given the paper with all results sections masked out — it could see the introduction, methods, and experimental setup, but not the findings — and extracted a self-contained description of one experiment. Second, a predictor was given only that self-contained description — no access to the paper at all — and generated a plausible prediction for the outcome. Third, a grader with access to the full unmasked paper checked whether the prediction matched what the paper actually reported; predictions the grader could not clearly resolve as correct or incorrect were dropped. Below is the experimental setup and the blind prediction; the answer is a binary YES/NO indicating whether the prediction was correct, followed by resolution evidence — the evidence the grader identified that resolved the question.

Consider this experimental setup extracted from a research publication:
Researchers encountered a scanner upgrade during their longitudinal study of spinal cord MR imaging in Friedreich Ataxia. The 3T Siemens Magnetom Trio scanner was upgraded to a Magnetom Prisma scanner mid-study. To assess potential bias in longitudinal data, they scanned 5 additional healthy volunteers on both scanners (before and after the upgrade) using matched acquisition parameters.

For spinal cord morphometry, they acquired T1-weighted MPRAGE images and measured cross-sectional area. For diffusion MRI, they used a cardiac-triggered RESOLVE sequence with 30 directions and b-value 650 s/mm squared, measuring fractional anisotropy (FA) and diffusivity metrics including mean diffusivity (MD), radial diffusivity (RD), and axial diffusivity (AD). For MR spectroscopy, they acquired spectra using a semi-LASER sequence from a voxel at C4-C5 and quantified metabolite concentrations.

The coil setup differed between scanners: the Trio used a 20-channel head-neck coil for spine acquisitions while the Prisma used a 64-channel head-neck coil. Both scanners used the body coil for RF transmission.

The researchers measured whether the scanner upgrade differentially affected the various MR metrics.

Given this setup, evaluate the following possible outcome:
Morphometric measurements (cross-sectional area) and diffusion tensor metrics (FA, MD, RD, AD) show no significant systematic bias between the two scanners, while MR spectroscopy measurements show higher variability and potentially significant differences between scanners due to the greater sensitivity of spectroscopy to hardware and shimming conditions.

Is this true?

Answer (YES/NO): NO